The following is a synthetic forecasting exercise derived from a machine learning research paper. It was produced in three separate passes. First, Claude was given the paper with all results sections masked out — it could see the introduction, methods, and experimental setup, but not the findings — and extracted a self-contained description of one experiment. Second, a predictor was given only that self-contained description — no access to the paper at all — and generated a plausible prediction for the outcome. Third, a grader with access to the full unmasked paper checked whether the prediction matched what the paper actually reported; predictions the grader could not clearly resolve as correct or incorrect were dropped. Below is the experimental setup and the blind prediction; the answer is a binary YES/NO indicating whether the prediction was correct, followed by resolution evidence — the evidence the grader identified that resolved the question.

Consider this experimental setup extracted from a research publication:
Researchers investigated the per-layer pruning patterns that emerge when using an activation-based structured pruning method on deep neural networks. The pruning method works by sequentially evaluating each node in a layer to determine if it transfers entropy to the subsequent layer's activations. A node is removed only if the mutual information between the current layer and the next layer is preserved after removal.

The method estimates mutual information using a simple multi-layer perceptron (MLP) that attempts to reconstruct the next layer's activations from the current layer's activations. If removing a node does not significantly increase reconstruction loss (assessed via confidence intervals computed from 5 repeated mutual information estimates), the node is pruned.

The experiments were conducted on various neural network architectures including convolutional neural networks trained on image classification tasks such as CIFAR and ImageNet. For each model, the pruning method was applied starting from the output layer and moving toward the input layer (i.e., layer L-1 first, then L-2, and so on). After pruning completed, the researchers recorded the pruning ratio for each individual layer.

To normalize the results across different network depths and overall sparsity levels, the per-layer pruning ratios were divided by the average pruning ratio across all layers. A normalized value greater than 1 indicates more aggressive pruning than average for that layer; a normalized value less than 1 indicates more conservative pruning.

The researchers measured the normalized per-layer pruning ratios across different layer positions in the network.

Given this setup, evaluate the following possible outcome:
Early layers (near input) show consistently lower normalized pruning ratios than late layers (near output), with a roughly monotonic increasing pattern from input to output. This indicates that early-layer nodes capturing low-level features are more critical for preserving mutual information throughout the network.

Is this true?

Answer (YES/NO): NO